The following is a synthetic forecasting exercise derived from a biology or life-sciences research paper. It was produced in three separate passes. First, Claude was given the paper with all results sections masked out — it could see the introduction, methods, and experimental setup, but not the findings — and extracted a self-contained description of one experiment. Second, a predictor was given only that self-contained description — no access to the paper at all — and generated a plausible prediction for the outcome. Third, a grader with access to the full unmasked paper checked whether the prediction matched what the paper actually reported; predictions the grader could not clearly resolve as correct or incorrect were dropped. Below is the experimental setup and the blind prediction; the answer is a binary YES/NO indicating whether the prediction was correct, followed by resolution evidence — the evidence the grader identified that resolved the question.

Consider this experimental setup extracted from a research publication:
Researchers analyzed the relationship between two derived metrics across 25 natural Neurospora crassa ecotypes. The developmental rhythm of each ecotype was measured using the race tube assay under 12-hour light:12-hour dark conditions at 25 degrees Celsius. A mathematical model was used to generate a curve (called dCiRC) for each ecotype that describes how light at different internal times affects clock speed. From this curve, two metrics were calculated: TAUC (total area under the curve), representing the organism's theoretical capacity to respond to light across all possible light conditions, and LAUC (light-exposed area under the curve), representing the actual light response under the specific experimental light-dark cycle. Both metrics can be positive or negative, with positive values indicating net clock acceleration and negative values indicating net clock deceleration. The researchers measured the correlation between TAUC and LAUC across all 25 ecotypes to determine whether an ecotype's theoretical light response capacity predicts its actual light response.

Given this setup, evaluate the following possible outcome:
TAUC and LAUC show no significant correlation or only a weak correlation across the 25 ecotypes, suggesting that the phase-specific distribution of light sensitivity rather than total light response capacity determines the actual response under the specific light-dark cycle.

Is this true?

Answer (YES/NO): NO